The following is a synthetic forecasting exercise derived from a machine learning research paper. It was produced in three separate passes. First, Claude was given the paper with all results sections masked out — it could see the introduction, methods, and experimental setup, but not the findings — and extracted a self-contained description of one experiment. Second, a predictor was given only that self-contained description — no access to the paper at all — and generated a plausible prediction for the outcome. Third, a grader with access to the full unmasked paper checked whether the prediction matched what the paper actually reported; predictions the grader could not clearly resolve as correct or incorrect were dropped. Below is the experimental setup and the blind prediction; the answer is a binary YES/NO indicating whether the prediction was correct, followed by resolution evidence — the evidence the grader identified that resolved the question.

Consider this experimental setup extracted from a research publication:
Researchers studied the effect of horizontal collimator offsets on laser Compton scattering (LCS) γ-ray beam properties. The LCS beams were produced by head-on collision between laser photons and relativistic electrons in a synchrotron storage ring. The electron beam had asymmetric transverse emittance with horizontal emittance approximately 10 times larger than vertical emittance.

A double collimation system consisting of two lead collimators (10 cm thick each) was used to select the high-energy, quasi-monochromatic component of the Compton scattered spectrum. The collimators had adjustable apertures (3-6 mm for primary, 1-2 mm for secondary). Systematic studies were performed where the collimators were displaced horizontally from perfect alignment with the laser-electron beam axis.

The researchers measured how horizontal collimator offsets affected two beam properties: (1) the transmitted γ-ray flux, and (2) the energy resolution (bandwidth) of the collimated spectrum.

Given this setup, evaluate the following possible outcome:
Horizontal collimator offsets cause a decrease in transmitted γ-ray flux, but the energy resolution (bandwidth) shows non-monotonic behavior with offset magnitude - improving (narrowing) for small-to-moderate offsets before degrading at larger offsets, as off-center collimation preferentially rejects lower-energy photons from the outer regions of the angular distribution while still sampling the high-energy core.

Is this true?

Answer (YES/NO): NO